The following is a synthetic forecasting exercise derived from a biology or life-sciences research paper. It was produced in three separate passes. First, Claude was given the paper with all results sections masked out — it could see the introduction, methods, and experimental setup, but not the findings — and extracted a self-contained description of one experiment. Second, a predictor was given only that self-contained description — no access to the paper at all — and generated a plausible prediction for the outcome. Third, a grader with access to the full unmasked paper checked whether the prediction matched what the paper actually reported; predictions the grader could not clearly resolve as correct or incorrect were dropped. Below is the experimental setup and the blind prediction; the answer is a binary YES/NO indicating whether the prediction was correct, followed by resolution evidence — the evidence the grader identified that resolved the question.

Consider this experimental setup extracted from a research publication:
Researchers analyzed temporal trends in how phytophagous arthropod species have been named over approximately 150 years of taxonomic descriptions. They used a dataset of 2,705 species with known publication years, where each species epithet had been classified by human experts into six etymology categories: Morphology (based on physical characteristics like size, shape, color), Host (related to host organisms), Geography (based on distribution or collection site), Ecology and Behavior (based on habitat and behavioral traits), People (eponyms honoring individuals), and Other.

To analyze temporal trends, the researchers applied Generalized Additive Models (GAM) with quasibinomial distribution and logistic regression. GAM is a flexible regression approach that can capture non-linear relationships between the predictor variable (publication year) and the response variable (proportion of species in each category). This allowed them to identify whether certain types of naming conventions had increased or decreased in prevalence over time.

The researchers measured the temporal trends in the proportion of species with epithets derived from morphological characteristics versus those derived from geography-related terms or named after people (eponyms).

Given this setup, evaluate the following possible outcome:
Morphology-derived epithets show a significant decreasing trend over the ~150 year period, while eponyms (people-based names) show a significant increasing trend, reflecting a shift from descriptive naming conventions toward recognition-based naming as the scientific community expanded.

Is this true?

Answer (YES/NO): YES